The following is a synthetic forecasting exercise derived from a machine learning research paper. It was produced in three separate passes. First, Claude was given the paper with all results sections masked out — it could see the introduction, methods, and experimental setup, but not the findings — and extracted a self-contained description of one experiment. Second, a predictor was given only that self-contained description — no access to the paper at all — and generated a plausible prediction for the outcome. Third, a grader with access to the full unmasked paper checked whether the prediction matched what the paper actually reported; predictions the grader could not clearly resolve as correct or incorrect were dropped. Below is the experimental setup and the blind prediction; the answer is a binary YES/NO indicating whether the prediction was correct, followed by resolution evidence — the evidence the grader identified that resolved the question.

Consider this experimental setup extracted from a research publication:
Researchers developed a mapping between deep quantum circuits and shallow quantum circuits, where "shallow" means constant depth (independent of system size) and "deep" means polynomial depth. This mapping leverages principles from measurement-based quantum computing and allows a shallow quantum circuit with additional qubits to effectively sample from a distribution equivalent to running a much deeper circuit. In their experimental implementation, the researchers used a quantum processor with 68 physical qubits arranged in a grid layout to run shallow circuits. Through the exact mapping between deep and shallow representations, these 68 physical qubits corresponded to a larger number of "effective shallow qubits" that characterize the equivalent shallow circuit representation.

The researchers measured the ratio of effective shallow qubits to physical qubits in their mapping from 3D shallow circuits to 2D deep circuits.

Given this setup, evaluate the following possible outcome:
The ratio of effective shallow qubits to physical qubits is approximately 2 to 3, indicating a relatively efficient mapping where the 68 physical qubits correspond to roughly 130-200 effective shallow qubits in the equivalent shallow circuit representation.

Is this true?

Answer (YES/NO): NO